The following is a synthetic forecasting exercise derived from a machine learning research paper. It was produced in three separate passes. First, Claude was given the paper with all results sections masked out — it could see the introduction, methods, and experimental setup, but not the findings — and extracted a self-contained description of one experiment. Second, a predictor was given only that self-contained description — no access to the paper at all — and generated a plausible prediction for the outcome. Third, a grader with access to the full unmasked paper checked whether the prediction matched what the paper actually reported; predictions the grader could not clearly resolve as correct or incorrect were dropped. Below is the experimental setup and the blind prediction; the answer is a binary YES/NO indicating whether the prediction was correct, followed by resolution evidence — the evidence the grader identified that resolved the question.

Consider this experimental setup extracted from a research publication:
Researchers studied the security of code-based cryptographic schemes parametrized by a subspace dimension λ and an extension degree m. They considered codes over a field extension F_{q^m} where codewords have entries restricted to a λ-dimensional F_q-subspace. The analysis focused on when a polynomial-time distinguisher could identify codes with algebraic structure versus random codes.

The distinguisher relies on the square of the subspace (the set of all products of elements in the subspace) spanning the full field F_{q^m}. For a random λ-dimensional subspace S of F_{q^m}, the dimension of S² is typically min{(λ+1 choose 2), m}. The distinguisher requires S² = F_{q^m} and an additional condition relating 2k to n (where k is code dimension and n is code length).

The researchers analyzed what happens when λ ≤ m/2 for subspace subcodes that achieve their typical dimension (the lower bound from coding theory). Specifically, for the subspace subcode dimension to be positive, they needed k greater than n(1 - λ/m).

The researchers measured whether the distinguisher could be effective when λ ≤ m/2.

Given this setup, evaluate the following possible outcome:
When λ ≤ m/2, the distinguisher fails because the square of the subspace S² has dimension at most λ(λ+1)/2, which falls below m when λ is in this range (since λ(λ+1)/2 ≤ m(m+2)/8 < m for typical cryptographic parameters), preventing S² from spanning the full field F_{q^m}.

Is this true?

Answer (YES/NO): NO